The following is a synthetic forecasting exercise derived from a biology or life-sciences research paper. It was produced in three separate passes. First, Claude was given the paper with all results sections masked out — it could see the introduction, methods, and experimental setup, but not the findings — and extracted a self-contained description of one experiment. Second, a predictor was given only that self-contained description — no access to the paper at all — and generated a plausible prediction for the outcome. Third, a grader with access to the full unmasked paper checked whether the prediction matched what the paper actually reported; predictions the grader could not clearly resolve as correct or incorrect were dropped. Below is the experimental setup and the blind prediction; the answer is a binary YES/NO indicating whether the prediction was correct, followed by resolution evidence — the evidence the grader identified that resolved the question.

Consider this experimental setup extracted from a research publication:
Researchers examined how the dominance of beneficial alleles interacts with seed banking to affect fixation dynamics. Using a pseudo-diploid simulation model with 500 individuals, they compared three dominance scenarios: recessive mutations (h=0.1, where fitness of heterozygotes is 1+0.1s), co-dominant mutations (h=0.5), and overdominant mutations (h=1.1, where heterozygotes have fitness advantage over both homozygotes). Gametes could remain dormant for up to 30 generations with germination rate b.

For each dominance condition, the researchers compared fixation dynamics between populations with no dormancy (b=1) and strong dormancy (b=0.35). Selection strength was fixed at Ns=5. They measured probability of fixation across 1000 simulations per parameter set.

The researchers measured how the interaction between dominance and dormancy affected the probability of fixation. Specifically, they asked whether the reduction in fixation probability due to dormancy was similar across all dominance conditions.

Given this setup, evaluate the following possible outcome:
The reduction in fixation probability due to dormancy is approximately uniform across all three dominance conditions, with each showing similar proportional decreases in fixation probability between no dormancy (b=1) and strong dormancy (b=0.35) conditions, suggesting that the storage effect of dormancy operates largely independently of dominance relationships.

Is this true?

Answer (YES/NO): NO